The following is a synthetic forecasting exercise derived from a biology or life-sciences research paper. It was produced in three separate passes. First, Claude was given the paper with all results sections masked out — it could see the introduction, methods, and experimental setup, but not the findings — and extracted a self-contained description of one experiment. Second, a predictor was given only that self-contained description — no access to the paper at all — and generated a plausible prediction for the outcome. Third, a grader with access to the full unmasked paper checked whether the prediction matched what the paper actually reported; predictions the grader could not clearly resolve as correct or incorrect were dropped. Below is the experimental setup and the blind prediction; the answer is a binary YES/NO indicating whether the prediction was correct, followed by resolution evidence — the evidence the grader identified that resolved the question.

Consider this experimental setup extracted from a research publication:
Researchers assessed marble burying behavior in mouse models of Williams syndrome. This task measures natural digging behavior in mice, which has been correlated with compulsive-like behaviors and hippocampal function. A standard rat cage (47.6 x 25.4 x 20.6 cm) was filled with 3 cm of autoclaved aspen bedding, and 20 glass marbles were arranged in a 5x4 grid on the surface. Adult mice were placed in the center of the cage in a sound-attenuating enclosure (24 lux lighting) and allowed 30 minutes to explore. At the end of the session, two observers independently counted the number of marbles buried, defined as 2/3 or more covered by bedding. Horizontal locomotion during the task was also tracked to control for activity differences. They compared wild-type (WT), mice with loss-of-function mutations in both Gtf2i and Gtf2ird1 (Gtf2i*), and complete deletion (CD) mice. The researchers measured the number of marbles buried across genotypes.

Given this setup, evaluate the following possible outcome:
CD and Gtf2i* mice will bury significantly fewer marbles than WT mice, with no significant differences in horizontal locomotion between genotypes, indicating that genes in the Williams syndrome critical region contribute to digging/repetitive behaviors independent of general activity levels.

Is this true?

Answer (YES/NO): NO